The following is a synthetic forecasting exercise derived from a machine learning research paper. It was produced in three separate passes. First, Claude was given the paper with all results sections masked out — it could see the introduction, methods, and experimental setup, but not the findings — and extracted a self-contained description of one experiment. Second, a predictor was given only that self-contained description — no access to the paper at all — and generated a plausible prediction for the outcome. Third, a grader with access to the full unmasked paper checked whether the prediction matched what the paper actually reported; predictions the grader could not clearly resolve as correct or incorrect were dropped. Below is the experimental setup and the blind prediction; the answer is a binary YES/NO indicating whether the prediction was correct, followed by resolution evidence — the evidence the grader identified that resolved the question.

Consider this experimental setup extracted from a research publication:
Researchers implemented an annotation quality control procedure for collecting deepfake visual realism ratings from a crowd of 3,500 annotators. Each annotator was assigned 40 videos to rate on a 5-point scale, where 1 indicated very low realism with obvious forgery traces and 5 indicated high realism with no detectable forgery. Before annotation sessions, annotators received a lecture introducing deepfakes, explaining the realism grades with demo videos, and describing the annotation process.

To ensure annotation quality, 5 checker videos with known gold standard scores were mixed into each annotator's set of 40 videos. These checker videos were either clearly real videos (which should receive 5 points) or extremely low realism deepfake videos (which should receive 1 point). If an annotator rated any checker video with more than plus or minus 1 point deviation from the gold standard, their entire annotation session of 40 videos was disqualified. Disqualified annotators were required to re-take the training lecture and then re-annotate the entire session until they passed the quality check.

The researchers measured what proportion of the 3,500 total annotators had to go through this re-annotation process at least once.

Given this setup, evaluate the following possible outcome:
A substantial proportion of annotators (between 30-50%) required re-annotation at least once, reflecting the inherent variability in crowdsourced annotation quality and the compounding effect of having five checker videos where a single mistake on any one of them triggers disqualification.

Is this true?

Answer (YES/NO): YES